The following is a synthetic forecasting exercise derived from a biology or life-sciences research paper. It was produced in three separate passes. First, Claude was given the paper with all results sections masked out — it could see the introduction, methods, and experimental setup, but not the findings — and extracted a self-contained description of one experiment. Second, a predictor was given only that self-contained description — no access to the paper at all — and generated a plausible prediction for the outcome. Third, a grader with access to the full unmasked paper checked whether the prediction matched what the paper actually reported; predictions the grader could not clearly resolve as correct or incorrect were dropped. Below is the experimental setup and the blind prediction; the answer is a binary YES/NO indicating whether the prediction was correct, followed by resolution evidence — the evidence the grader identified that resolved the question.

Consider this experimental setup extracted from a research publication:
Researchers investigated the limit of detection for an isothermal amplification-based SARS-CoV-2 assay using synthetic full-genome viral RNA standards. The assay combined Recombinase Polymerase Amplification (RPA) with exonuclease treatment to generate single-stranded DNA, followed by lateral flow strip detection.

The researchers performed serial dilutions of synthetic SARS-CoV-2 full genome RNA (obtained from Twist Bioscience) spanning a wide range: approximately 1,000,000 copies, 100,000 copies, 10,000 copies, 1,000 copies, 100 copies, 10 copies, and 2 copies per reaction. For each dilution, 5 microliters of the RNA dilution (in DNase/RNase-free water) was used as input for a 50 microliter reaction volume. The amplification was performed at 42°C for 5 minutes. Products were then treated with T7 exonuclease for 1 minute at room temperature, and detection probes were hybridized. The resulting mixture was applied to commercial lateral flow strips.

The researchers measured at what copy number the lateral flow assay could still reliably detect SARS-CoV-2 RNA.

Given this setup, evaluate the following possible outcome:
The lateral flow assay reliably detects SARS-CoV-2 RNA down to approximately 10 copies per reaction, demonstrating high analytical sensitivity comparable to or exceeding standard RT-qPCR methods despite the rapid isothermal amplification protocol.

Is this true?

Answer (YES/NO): YES